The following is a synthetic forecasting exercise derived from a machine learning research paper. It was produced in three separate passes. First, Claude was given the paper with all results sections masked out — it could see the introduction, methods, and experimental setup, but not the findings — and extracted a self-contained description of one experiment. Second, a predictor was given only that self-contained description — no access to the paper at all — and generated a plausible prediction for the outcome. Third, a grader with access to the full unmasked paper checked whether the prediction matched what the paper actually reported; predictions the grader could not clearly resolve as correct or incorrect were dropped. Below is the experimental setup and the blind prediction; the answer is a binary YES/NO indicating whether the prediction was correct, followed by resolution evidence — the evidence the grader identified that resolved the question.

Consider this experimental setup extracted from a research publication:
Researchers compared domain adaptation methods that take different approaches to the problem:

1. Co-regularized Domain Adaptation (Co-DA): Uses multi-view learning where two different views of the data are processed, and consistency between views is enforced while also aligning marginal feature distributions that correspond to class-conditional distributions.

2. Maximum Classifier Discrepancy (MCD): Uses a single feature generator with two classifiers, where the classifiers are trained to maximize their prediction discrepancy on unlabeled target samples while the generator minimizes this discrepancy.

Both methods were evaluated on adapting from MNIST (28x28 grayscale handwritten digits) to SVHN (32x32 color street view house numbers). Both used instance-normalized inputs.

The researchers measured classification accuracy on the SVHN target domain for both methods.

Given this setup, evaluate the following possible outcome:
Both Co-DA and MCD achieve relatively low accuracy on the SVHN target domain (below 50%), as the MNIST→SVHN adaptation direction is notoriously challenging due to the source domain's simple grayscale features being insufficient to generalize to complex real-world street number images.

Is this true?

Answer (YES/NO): NO